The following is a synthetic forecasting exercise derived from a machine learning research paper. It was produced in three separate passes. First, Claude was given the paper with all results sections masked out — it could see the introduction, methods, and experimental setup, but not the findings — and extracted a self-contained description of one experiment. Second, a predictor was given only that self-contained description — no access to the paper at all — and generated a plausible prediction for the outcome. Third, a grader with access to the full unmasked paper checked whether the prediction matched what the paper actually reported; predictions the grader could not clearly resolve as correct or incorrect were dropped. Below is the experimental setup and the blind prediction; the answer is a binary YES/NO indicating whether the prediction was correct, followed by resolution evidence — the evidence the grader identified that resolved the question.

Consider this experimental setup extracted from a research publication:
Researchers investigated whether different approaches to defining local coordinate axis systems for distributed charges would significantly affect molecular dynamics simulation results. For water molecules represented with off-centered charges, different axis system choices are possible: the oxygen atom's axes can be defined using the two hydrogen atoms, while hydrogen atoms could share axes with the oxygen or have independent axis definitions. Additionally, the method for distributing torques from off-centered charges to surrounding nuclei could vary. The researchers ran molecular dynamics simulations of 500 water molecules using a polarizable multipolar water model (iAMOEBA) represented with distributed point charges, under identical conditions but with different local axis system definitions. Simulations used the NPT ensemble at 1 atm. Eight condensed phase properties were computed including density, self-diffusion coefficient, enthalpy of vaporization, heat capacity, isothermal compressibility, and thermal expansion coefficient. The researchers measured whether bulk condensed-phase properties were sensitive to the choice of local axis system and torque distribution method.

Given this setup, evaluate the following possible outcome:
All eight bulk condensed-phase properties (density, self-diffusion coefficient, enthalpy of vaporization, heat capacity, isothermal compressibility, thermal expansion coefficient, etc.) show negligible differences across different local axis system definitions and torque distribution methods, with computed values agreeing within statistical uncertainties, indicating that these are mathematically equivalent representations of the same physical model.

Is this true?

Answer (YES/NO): NO